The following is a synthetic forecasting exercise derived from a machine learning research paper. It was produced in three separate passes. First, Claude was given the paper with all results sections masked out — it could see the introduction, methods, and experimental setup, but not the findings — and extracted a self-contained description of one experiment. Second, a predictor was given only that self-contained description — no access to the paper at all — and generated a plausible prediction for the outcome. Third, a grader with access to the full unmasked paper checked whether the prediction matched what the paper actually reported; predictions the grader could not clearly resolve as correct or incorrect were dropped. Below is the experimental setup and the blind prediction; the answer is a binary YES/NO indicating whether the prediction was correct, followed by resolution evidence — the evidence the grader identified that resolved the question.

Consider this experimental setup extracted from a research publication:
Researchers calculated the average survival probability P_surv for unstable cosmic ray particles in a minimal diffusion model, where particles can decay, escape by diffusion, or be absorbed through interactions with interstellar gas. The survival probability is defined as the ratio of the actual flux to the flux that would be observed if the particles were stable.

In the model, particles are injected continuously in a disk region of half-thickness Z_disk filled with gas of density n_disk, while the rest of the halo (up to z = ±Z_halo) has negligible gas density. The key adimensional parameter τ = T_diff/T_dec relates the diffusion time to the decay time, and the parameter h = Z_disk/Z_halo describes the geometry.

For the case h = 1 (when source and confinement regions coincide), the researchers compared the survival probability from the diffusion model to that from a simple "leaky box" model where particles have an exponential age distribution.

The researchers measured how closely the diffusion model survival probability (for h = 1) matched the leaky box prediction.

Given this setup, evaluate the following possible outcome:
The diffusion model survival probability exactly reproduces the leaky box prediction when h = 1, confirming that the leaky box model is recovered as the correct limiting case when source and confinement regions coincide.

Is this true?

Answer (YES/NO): NO